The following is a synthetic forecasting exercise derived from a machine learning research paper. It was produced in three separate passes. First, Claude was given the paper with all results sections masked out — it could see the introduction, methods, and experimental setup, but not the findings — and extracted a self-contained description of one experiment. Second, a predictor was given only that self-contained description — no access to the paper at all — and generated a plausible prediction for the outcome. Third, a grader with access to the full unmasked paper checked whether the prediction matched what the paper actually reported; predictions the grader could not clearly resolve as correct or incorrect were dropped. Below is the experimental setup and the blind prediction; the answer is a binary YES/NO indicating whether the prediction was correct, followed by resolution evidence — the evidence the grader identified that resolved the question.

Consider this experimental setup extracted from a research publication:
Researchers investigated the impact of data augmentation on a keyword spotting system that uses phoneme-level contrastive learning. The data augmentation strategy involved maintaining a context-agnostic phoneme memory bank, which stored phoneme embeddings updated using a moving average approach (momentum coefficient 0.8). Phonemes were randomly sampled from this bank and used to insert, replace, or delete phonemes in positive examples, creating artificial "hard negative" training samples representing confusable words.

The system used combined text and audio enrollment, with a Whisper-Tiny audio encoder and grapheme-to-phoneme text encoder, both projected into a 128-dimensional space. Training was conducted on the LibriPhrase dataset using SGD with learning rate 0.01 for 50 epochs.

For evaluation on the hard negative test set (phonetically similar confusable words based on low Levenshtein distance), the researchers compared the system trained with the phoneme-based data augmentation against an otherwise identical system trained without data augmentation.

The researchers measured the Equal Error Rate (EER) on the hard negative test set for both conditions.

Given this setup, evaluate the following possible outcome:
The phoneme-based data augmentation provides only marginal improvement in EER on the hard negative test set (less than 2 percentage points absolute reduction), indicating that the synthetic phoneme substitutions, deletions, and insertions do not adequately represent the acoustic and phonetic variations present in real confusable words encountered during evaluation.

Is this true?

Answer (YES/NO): NO